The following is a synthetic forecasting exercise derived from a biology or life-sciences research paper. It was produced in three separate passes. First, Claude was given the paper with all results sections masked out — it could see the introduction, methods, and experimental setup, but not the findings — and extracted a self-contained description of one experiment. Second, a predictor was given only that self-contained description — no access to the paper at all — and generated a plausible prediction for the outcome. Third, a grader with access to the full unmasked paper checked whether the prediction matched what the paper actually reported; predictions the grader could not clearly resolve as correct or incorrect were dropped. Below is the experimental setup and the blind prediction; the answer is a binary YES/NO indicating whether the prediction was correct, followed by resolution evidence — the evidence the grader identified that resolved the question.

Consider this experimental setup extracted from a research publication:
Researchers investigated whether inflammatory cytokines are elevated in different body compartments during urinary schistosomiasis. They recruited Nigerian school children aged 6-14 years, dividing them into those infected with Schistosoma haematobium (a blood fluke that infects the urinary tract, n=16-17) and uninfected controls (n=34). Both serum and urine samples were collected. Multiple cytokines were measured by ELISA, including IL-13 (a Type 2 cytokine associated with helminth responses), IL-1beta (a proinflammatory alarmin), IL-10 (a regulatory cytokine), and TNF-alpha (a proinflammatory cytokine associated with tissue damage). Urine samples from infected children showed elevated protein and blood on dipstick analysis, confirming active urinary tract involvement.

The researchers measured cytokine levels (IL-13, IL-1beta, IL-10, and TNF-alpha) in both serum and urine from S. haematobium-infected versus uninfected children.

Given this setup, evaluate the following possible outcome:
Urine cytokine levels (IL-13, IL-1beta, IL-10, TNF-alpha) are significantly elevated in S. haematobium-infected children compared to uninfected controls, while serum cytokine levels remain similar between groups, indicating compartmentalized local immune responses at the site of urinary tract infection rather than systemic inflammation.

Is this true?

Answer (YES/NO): YES